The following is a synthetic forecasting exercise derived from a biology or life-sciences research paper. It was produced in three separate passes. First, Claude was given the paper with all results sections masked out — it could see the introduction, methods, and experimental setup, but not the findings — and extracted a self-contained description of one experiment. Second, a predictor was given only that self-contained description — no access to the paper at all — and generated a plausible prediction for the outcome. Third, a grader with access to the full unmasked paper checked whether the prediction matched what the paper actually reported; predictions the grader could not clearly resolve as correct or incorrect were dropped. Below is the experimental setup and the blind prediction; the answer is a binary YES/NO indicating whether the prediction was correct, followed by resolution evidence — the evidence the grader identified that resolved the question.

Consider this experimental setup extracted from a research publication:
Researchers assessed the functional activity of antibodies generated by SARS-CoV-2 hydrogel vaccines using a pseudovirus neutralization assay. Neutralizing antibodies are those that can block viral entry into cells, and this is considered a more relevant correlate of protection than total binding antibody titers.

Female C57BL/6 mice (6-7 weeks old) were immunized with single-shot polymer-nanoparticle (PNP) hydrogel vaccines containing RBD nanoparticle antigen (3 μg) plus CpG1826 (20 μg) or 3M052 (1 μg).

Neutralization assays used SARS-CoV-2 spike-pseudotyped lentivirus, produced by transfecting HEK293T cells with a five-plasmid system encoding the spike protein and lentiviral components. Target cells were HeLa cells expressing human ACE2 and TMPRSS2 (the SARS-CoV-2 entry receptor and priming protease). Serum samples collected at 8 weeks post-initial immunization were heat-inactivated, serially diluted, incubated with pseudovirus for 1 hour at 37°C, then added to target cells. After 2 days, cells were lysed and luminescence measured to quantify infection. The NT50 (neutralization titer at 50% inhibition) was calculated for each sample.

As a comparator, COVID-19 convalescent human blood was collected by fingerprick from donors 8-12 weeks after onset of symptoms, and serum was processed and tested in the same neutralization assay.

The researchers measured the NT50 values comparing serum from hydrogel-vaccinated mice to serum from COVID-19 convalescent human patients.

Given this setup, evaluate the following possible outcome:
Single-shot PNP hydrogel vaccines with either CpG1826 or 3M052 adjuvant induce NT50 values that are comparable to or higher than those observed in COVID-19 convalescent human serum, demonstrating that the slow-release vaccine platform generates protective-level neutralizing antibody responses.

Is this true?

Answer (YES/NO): YES